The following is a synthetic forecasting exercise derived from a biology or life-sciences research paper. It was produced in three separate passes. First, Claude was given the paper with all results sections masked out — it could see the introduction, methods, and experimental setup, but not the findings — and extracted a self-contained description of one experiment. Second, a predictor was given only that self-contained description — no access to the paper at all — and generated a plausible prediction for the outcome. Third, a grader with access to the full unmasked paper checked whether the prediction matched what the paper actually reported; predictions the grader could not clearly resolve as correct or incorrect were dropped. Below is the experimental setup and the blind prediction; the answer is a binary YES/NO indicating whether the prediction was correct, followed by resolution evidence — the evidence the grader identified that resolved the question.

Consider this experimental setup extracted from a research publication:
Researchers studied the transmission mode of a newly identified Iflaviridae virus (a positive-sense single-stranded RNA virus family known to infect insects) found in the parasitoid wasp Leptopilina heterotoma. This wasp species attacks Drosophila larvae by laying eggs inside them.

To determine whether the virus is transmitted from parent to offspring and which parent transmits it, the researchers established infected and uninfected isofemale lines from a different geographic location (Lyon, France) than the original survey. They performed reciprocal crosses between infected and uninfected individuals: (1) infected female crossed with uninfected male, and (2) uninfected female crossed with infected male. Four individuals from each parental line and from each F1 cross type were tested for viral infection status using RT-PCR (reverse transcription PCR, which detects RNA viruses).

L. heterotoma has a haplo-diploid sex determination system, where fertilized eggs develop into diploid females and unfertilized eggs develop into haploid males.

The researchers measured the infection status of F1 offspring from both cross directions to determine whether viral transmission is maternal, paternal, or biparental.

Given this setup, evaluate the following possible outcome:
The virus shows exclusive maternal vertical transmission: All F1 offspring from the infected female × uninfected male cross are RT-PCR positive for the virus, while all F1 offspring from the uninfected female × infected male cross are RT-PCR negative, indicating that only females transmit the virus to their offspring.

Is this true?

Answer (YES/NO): YES